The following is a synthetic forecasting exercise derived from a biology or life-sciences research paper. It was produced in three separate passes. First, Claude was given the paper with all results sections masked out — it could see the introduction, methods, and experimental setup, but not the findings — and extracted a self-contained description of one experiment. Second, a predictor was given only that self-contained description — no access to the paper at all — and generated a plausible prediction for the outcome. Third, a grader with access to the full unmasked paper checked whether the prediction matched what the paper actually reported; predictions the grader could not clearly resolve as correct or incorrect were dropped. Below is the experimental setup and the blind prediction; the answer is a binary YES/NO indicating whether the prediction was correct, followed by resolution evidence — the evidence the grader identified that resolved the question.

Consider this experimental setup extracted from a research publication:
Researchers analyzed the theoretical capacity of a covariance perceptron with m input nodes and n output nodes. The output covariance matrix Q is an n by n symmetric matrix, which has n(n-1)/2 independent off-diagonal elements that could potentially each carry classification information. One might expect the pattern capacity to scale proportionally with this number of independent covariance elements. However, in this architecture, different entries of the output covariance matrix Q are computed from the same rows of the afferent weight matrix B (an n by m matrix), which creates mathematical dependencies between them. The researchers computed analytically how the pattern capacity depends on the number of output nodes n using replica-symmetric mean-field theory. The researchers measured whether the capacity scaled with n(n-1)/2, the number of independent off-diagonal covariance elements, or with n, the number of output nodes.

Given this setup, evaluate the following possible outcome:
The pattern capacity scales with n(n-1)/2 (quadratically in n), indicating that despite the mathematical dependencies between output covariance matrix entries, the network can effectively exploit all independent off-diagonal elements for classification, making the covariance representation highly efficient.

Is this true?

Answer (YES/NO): NO